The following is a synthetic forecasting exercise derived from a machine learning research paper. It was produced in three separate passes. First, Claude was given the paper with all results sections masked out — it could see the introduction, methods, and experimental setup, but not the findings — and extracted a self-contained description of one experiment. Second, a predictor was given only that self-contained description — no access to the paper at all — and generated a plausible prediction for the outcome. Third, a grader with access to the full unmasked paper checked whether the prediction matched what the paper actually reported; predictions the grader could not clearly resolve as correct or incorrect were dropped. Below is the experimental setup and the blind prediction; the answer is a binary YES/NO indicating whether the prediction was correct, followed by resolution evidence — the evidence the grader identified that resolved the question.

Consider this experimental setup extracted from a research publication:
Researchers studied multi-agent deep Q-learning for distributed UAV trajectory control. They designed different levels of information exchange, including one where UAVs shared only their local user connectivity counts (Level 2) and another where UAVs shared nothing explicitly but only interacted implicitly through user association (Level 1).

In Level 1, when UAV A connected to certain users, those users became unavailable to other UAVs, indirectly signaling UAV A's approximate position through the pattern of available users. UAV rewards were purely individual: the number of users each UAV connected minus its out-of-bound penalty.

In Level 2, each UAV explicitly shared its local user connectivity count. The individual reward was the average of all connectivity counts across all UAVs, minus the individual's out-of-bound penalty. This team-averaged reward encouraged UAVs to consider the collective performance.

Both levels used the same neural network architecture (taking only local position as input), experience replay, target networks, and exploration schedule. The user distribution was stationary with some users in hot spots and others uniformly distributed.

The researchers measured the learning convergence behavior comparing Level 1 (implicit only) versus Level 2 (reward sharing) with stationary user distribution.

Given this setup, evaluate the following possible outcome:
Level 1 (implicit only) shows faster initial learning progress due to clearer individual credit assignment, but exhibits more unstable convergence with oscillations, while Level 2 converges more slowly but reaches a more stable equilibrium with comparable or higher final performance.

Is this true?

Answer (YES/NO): NO